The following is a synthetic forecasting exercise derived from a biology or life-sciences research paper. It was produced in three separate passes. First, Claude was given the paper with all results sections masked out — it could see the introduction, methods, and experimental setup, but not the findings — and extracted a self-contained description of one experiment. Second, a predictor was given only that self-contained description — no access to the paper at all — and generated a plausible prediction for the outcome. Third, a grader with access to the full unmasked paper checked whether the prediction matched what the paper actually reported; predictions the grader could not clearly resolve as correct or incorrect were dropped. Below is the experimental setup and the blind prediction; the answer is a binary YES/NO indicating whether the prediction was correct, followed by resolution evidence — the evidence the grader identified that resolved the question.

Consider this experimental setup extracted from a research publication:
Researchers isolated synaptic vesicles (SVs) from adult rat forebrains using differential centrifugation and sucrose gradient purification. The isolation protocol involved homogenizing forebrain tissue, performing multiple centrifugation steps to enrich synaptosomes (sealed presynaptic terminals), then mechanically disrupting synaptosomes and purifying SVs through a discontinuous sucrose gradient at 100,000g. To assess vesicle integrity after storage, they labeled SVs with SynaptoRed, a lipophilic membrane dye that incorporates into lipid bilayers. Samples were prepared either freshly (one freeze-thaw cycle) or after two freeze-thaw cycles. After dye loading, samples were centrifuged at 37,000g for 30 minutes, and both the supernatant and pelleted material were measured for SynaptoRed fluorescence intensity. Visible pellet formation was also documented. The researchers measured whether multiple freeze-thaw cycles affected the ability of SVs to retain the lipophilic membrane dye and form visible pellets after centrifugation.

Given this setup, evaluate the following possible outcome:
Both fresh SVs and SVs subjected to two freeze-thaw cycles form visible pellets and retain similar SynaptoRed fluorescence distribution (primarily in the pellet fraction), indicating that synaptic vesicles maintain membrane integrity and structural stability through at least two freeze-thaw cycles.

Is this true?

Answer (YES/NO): NO